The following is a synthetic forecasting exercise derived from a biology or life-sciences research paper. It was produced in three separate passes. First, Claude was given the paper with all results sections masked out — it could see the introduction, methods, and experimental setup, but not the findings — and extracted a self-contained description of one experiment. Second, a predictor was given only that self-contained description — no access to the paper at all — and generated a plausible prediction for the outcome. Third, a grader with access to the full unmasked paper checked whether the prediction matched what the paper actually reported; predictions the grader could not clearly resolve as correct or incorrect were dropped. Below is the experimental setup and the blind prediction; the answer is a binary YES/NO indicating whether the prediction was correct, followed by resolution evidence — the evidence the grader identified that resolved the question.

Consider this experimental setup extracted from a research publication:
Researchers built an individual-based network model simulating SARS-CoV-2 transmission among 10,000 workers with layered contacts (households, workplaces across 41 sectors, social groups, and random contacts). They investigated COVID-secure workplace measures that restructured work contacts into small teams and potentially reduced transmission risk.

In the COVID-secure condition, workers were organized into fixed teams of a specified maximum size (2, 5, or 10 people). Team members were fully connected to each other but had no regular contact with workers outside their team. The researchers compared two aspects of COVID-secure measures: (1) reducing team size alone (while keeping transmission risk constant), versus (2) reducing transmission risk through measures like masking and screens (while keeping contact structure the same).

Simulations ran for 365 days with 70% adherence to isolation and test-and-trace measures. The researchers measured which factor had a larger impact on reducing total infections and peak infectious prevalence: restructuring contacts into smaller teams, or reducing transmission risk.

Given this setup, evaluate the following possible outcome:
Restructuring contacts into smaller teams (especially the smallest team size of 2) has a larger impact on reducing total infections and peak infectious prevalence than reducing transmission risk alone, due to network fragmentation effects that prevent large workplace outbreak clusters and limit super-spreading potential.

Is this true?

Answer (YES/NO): NO